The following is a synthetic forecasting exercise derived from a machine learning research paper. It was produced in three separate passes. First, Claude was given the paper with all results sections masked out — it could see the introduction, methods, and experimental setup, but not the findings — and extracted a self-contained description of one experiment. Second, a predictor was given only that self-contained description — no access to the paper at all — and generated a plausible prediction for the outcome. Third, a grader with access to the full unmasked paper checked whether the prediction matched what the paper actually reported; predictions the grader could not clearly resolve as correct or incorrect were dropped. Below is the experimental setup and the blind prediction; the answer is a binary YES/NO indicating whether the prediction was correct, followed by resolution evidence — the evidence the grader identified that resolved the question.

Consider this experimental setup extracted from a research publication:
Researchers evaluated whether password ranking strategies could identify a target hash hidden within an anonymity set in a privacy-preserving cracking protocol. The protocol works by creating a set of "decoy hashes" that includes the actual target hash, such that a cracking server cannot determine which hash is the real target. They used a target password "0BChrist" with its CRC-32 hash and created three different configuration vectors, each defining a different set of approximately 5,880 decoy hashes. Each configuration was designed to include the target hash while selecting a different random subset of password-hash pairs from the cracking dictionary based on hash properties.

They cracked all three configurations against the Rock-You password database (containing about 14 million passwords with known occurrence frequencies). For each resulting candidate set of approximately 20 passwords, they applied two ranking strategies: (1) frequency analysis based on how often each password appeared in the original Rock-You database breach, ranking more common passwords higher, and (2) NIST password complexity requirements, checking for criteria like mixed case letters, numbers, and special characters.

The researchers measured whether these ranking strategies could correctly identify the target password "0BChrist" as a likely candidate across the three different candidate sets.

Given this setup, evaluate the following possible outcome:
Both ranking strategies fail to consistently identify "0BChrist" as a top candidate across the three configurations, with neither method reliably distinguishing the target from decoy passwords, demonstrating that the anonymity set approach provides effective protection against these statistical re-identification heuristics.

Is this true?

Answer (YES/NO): YES